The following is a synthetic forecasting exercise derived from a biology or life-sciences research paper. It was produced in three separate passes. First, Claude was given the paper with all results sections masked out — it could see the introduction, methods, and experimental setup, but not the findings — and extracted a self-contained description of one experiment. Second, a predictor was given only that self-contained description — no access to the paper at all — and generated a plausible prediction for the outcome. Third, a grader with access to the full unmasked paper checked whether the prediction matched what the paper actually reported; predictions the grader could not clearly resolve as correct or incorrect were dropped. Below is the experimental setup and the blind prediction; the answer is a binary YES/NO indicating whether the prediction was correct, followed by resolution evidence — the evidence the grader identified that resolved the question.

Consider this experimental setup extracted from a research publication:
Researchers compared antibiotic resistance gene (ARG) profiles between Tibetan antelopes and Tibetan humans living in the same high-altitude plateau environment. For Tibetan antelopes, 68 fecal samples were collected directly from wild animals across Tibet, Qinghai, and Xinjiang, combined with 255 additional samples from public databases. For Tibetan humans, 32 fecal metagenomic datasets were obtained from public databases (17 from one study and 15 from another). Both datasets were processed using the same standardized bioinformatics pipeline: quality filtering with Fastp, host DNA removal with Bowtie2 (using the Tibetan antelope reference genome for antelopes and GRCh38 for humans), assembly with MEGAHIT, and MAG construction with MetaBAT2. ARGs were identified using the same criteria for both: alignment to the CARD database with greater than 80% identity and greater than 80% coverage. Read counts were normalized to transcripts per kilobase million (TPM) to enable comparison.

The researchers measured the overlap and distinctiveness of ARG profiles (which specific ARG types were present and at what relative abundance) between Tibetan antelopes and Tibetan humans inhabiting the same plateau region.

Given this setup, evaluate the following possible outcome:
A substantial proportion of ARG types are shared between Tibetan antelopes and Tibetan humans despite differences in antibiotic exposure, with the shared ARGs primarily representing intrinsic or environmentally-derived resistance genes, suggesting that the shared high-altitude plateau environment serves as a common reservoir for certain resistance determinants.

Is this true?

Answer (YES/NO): NO